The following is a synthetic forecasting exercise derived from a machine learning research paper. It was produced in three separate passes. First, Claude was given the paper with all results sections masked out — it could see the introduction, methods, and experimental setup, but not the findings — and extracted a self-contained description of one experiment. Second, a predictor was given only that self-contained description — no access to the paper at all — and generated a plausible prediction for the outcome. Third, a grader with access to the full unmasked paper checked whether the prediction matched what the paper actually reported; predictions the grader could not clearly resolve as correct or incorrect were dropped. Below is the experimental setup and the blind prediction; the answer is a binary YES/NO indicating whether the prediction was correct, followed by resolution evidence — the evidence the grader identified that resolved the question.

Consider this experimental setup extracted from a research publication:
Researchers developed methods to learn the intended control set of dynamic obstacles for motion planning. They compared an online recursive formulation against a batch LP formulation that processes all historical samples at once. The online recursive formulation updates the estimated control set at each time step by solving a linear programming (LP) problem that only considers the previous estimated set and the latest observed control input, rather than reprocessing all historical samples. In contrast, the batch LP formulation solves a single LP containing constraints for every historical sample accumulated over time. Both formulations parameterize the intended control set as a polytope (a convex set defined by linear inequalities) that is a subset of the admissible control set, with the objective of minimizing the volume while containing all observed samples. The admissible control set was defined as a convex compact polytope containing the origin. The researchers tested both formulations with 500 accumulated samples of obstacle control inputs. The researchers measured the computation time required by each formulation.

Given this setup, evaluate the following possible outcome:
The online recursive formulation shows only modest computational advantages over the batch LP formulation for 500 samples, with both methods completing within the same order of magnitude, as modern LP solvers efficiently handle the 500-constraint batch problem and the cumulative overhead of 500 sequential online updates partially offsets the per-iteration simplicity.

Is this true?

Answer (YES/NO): NO